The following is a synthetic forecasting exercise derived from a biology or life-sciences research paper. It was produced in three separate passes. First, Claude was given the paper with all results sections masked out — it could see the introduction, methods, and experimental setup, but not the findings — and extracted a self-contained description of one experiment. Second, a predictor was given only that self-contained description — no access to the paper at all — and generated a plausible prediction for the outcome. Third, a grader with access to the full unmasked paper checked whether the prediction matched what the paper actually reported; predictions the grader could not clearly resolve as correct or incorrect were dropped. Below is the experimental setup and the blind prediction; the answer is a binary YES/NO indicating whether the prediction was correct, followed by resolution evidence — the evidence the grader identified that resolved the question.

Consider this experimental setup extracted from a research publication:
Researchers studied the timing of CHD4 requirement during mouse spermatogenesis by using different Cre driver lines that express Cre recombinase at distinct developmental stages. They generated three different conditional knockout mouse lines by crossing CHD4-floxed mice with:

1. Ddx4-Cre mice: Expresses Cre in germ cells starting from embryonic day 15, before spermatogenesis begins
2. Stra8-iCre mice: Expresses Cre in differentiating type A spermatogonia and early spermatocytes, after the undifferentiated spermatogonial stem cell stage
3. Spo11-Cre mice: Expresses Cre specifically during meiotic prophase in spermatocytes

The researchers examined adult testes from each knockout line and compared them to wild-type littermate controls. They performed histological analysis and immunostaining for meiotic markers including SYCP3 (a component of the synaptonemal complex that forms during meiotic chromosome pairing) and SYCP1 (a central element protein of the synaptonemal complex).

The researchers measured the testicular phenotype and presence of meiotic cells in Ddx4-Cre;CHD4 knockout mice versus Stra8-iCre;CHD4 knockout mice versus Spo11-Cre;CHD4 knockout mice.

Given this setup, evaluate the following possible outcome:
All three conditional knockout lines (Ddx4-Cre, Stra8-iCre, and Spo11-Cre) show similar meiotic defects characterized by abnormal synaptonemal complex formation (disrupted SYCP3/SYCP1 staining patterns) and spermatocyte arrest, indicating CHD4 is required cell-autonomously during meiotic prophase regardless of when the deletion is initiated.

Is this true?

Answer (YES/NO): NO